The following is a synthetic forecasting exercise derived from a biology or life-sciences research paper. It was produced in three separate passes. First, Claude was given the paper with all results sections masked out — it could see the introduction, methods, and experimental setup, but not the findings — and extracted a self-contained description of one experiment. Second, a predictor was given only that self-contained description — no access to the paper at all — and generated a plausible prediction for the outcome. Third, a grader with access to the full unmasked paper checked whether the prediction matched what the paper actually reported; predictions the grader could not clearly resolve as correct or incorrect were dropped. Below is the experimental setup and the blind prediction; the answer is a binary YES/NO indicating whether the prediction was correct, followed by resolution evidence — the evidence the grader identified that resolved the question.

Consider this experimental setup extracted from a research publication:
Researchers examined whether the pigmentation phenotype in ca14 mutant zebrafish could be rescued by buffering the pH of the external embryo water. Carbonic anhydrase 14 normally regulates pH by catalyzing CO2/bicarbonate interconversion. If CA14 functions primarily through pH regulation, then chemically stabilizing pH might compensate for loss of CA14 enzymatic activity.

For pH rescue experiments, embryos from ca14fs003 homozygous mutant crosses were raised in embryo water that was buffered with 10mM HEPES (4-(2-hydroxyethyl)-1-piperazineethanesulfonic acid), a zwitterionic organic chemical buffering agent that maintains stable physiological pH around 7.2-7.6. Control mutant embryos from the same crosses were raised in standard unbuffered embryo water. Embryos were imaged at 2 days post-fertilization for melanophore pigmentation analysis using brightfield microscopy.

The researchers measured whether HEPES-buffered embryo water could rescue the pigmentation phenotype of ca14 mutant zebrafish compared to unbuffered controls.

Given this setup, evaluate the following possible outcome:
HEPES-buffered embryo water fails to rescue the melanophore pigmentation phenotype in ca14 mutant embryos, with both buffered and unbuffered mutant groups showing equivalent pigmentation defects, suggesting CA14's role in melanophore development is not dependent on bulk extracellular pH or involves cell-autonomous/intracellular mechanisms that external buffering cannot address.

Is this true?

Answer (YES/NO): NO